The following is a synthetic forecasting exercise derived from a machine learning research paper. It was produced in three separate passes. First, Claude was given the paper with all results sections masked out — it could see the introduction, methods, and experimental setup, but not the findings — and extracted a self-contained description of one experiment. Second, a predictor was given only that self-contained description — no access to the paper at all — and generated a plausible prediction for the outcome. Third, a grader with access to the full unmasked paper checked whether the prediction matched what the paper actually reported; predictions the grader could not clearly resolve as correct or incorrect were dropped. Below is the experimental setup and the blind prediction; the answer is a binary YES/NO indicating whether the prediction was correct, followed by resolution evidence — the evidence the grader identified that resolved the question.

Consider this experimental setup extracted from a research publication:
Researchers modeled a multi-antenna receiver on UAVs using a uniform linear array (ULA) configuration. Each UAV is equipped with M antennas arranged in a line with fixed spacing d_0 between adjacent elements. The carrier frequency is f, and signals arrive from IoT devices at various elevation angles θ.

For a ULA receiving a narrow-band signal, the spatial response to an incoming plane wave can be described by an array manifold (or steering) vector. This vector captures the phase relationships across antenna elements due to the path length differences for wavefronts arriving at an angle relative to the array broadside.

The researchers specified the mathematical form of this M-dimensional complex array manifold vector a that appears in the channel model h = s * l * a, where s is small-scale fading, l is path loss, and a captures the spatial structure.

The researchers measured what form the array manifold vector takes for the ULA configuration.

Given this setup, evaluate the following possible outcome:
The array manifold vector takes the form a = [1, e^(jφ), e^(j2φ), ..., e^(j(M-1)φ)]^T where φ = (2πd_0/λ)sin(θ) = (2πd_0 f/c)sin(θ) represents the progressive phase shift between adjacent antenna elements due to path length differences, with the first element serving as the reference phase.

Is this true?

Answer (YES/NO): NO